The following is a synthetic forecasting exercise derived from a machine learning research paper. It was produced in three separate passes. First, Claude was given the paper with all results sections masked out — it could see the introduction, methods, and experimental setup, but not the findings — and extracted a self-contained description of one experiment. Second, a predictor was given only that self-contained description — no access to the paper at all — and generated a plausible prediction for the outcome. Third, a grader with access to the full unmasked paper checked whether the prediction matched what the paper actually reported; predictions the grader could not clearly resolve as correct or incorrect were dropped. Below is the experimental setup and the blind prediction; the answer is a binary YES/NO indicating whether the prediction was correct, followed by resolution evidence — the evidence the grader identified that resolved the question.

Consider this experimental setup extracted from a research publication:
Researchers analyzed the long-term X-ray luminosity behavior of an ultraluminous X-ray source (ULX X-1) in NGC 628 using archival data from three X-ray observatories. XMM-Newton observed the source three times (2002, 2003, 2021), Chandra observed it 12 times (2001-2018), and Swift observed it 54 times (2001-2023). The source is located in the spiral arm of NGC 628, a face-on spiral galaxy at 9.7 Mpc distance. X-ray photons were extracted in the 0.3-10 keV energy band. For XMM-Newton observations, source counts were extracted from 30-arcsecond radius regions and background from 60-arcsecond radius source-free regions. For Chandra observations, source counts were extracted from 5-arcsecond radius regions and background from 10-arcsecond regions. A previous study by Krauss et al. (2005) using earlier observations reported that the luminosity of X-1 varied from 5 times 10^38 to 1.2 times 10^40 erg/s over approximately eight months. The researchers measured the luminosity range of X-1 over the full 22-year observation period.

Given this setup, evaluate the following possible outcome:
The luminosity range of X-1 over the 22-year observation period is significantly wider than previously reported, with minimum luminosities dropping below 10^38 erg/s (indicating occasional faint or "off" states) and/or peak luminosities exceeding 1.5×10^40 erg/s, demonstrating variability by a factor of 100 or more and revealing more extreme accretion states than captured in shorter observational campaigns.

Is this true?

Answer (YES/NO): YES